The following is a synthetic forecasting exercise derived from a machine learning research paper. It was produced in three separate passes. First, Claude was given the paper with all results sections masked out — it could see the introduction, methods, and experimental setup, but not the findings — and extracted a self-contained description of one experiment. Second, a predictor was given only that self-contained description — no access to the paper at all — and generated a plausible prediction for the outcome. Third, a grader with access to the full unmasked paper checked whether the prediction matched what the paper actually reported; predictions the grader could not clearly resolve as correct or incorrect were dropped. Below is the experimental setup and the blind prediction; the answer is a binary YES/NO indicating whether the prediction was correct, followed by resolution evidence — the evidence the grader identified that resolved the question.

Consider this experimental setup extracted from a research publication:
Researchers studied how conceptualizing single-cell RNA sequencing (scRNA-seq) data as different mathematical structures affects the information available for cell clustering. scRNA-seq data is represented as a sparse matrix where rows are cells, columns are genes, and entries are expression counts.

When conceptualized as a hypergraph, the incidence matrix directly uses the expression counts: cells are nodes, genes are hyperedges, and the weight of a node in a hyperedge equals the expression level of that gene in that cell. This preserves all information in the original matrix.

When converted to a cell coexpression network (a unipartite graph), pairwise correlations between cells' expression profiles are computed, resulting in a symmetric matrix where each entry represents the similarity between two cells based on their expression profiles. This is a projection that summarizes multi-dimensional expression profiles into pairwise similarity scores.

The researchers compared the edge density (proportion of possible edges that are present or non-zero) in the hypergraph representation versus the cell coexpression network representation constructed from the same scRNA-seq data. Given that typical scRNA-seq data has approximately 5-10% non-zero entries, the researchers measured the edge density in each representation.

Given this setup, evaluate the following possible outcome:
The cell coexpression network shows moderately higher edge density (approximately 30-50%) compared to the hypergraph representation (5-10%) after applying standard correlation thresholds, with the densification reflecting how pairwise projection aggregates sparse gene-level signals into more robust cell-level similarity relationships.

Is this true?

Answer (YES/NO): NO